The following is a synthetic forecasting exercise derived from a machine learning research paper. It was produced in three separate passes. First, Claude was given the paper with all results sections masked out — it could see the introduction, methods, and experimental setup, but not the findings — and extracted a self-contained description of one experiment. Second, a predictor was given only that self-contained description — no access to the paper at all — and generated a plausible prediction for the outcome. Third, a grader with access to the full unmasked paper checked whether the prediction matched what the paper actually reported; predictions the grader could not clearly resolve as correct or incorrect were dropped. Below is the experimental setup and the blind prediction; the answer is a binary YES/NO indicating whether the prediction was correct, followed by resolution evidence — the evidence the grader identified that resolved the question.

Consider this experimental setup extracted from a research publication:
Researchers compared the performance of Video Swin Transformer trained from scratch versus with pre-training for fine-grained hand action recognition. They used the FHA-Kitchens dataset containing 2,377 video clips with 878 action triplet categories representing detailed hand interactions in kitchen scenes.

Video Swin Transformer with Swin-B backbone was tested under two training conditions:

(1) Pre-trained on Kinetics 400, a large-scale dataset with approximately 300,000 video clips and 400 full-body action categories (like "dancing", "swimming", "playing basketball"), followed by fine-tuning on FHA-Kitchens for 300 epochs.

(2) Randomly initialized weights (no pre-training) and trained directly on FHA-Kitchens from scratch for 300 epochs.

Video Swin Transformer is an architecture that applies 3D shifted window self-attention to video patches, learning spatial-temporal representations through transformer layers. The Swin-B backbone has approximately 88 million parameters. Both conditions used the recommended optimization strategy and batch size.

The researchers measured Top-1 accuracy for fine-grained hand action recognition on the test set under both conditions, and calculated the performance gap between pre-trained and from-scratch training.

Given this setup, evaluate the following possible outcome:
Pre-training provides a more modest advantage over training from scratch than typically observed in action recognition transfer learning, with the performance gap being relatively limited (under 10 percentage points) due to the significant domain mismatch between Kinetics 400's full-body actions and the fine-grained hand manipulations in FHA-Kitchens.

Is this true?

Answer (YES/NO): YES